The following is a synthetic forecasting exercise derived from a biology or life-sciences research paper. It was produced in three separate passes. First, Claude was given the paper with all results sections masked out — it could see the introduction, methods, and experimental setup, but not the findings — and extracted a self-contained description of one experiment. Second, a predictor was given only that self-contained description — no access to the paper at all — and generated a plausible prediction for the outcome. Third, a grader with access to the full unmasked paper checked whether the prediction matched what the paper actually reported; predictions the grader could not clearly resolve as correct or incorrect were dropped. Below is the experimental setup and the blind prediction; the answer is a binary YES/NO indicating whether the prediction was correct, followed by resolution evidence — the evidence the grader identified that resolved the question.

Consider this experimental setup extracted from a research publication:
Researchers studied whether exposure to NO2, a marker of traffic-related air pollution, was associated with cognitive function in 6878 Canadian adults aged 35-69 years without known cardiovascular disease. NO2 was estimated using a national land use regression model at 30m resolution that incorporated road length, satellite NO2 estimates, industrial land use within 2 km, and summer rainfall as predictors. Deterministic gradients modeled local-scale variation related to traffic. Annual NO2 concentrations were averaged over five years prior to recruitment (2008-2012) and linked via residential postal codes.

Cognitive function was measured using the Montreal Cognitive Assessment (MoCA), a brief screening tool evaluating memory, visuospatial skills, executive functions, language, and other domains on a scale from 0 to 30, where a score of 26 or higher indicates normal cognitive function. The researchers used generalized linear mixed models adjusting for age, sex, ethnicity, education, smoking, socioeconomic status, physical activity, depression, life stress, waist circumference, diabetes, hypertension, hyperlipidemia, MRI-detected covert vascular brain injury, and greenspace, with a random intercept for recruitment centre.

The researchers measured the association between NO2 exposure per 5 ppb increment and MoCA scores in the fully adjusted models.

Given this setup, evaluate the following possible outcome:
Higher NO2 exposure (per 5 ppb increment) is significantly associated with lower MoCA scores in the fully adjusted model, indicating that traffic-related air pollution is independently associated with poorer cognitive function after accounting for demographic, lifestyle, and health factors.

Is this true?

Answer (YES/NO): YES